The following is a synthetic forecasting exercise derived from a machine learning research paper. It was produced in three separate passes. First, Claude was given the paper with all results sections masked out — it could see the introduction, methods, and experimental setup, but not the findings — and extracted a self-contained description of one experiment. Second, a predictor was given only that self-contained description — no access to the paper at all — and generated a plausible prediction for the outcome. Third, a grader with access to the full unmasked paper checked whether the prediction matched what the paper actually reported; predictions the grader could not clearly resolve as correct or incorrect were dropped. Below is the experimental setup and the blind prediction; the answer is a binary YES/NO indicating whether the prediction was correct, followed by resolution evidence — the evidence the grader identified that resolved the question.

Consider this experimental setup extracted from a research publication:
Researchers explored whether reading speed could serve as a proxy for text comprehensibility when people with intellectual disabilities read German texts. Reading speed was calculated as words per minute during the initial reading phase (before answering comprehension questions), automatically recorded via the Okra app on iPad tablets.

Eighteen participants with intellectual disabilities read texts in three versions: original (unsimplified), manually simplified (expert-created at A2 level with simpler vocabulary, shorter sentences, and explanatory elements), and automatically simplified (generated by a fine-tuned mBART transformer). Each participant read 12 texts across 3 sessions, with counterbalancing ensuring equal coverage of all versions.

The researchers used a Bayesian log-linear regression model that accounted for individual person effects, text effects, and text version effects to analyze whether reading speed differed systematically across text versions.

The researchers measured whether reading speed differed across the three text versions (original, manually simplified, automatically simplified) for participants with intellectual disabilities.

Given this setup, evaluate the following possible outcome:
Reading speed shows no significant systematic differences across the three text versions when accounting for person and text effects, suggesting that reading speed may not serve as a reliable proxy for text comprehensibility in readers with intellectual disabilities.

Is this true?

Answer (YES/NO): NO